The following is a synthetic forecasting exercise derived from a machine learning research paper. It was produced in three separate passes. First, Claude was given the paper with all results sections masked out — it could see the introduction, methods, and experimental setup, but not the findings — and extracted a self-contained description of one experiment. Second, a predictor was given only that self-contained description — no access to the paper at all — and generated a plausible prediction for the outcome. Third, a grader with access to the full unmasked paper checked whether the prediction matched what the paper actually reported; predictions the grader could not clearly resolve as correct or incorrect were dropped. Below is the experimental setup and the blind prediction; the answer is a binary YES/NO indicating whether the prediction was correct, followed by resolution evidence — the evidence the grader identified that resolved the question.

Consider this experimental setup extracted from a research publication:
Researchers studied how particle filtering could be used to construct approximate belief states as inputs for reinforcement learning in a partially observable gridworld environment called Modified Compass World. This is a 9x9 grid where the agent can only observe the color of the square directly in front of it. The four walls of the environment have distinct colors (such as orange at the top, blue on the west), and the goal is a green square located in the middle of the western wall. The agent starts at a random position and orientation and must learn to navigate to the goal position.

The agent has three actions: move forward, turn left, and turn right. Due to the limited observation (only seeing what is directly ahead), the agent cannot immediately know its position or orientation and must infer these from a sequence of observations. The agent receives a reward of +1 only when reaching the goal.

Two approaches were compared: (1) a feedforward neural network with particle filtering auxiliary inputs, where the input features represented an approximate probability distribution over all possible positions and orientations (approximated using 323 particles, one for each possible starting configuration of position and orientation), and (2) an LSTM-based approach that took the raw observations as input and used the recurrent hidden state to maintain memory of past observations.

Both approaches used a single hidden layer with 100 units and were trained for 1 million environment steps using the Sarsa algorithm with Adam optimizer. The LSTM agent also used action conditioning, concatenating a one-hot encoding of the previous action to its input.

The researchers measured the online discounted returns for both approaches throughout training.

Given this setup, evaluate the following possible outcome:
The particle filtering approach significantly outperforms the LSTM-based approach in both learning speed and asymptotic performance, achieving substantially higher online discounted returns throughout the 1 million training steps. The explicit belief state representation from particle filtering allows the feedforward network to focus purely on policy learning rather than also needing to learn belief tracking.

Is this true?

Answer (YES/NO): YES